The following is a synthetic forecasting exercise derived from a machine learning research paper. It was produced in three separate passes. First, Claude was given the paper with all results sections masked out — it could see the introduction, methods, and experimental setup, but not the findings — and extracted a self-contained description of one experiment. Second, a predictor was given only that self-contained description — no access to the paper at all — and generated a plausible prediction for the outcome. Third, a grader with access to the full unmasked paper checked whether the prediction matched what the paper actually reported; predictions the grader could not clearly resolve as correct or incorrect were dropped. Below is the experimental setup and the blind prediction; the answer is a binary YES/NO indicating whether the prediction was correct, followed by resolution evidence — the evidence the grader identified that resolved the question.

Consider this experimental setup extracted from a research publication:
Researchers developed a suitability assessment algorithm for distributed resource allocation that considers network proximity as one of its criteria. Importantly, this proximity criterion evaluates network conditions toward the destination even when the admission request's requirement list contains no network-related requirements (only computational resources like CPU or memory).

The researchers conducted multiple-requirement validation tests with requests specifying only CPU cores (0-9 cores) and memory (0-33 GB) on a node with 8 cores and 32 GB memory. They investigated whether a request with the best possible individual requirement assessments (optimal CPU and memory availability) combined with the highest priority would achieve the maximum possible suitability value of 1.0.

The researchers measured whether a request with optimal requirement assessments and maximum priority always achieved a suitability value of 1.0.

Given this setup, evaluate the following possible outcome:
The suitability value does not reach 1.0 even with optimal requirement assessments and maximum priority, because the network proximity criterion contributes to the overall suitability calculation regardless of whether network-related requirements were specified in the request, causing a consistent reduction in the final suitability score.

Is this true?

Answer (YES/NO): YES